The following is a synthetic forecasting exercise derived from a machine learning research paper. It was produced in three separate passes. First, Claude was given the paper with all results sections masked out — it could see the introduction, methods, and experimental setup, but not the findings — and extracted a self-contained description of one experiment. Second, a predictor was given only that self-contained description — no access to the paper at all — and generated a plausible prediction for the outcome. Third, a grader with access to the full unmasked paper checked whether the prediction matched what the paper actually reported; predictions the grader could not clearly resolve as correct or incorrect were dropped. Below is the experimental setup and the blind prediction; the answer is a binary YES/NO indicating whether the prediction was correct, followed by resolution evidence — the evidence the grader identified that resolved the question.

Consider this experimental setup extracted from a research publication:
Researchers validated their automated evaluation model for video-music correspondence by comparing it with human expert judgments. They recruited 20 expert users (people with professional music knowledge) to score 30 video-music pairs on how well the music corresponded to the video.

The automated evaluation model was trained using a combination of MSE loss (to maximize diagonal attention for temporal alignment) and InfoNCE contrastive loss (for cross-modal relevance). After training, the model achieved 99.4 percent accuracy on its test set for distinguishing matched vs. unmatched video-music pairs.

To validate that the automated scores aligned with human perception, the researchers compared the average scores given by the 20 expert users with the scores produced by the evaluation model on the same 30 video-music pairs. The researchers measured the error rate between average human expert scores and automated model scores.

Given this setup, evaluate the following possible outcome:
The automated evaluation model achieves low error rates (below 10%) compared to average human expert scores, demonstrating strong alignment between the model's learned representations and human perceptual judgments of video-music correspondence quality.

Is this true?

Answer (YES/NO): YES